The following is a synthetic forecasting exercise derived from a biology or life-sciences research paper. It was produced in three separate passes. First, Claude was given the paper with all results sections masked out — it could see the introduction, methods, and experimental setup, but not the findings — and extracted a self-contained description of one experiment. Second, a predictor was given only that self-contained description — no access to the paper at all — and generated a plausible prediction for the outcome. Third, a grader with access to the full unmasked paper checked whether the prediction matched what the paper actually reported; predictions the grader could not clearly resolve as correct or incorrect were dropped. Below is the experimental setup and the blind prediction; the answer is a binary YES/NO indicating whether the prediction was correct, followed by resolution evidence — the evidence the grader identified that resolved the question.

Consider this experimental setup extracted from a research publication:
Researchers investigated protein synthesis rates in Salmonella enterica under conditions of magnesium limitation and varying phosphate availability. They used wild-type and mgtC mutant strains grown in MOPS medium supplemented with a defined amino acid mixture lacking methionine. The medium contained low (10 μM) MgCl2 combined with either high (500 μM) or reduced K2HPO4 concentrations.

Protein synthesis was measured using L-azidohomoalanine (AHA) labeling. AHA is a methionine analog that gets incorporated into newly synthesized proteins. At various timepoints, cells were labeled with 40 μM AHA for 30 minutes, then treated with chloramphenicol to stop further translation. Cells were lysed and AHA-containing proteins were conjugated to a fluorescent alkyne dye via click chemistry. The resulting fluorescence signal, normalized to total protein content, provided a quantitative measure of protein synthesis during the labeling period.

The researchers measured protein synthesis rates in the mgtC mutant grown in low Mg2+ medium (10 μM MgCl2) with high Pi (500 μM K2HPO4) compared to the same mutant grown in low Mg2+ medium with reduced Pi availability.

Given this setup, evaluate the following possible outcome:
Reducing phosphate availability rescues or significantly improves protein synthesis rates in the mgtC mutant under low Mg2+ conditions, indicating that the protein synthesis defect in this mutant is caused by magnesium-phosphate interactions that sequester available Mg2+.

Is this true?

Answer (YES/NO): YES